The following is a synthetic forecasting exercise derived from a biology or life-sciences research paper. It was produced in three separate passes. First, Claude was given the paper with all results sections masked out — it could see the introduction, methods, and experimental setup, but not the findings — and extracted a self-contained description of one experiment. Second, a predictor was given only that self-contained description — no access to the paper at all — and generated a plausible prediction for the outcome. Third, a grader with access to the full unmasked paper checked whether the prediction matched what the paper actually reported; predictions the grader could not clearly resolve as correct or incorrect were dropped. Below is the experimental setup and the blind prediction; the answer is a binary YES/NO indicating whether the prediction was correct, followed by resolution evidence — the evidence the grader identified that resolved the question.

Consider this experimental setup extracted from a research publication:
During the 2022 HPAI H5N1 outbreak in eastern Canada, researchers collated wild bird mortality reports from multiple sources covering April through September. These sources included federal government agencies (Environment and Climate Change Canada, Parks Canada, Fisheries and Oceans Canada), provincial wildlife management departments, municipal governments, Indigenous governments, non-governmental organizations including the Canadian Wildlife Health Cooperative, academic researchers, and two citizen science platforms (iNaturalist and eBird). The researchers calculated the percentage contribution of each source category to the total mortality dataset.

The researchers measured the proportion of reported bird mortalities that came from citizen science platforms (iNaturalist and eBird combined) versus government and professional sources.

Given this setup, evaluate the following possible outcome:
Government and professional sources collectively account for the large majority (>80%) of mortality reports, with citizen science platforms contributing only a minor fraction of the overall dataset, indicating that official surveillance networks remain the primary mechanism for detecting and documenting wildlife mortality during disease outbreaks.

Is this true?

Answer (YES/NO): YES